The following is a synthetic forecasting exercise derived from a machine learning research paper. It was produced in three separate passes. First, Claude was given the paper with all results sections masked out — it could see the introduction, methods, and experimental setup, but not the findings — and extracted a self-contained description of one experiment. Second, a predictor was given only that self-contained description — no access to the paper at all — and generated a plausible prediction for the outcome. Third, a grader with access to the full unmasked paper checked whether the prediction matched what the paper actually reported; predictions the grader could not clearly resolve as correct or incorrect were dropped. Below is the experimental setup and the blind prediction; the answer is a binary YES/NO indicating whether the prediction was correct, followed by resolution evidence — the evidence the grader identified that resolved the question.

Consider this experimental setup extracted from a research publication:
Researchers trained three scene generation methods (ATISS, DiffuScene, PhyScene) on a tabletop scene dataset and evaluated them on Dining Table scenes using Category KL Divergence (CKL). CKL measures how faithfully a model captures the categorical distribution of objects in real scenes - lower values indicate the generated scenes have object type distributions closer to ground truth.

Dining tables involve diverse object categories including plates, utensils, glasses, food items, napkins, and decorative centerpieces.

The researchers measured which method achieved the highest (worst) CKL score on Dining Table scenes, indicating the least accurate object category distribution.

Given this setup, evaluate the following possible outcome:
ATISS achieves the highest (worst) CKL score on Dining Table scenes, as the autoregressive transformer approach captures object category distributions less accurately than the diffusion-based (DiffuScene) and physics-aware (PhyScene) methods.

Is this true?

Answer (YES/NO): NO